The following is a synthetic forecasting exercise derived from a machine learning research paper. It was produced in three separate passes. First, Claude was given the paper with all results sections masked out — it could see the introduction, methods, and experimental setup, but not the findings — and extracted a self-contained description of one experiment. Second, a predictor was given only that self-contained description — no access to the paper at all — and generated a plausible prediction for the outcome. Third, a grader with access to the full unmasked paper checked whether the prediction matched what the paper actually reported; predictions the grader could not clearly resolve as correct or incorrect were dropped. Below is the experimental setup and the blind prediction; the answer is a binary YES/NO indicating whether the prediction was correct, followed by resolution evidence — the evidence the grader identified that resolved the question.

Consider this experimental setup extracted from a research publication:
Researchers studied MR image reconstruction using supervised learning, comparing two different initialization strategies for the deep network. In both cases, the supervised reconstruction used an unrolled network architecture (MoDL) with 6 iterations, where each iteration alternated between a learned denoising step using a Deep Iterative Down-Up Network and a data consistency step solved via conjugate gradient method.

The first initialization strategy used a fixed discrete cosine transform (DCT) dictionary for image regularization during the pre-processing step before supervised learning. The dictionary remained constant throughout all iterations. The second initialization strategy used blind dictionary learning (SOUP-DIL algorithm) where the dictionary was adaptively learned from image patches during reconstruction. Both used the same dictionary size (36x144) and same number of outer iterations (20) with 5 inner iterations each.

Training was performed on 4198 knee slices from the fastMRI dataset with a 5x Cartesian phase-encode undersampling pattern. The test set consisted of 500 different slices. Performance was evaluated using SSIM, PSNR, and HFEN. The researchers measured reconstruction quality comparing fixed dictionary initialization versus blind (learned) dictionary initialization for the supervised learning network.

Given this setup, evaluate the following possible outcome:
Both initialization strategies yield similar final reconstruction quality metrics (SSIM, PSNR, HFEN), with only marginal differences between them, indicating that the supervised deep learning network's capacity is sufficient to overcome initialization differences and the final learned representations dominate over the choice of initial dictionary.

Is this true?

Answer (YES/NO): YES